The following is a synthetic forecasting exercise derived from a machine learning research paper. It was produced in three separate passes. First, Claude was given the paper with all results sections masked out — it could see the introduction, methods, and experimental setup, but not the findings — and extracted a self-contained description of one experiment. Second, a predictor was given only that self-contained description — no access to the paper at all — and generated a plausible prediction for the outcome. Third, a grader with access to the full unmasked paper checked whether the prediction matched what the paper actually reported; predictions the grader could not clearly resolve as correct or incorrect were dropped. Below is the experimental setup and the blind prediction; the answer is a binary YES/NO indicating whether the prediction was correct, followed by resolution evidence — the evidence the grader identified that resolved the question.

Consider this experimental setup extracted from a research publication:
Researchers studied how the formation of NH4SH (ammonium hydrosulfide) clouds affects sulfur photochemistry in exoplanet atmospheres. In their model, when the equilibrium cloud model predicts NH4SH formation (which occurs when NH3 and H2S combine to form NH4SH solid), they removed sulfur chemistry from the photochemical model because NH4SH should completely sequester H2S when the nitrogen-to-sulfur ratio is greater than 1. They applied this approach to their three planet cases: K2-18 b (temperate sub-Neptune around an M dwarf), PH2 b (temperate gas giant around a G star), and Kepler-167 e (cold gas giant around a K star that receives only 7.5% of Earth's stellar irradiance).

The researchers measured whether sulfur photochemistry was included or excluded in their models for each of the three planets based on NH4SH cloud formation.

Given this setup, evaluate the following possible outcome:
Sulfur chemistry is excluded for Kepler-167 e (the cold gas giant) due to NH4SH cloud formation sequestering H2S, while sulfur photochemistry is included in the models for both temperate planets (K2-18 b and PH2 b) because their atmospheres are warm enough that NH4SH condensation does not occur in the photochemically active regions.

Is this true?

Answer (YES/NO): YES